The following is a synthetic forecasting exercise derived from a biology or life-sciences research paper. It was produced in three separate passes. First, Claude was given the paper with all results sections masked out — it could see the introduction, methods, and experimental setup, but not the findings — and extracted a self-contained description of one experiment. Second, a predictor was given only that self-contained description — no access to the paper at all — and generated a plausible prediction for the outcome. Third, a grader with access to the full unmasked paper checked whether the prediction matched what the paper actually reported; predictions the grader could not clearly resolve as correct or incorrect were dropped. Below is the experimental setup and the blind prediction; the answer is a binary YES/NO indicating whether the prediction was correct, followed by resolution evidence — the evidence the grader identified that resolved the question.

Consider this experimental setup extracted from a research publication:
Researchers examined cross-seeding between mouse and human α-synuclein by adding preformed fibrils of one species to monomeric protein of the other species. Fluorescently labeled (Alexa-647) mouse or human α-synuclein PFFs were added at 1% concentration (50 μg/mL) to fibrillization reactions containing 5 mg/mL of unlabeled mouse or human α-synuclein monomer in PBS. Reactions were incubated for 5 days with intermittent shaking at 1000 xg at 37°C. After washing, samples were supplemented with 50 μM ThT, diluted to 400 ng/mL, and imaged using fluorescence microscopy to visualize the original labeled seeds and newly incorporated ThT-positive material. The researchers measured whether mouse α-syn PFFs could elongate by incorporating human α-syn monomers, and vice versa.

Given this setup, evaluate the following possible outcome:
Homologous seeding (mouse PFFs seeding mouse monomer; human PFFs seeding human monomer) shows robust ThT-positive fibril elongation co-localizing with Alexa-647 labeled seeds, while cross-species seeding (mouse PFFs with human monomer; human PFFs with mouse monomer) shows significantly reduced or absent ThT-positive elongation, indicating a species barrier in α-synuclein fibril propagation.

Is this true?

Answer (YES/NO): NO